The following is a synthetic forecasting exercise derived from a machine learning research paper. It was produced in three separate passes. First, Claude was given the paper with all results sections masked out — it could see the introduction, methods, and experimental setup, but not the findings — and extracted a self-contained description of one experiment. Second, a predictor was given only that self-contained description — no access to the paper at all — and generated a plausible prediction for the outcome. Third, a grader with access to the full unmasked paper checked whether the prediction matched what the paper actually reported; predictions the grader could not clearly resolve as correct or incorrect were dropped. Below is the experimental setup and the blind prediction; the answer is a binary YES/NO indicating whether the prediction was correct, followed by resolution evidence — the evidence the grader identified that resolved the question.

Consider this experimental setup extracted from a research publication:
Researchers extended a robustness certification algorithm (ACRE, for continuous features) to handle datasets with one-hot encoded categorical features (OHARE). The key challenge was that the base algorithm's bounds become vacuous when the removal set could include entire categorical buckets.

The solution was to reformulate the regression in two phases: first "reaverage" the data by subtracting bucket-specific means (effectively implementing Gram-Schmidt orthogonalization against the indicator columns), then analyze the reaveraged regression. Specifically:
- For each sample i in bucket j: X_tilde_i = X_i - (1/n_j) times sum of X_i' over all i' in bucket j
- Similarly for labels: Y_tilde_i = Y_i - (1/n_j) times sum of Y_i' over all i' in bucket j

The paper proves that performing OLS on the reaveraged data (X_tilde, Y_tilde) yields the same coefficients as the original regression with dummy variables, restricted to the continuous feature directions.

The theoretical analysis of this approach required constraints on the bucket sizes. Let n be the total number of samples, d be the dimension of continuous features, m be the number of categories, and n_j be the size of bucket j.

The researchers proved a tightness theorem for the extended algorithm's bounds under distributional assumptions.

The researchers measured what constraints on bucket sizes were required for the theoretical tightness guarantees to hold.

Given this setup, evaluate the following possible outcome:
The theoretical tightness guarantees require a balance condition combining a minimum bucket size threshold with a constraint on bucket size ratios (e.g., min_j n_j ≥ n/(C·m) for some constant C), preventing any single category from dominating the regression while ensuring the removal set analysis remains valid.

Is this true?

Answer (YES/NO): NO